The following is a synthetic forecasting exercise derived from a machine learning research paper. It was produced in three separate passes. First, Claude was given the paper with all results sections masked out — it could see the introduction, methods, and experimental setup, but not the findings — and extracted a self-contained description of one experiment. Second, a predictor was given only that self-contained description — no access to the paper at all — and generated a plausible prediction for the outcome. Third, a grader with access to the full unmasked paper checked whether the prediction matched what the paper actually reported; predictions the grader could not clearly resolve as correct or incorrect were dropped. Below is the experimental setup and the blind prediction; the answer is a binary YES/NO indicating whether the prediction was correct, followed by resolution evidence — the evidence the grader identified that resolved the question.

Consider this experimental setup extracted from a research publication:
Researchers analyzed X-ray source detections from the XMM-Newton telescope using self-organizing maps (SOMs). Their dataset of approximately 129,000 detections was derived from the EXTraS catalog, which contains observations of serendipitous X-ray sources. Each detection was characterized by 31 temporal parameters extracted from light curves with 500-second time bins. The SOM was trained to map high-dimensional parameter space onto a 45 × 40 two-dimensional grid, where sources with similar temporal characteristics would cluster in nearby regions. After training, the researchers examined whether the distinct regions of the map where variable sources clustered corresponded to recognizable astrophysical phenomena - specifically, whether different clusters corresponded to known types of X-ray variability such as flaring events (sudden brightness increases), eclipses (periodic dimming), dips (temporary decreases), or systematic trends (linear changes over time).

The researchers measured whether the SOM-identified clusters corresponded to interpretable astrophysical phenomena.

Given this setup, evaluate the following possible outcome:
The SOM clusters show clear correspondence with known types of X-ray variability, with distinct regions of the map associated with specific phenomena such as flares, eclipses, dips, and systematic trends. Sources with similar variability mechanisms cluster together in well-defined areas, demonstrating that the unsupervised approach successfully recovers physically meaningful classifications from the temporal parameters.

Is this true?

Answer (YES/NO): YES